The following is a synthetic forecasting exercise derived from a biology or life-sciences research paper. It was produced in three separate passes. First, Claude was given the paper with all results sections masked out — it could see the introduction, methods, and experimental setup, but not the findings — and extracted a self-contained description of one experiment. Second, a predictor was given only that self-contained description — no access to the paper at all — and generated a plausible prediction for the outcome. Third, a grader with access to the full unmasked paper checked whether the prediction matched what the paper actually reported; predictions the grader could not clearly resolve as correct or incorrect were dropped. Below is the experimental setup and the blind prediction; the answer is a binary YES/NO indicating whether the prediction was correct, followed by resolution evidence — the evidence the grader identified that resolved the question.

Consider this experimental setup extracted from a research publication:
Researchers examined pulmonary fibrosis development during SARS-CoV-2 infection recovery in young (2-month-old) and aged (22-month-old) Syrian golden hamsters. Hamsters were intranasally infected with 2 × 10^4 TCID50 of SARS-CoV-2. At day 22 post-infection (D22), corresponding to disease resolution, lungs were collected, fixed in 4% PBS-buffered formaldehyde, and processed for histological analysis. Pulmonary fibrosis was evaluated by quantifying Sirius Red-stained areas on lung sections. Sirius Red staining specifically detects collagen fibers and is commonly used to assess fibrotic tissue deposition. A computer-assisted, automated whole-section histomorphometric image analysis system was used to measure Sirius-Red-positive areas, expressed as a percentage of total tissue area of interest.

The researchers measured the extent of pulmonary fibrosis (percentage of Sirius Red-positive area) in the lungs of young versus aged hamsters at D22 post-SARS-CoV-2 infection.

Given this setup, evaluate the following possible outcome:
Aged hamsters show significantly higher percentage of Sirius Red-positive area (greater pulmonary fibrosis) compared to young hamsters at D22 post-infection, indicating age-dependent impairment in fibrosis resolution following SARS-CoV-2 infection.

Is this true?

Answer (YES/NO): YES